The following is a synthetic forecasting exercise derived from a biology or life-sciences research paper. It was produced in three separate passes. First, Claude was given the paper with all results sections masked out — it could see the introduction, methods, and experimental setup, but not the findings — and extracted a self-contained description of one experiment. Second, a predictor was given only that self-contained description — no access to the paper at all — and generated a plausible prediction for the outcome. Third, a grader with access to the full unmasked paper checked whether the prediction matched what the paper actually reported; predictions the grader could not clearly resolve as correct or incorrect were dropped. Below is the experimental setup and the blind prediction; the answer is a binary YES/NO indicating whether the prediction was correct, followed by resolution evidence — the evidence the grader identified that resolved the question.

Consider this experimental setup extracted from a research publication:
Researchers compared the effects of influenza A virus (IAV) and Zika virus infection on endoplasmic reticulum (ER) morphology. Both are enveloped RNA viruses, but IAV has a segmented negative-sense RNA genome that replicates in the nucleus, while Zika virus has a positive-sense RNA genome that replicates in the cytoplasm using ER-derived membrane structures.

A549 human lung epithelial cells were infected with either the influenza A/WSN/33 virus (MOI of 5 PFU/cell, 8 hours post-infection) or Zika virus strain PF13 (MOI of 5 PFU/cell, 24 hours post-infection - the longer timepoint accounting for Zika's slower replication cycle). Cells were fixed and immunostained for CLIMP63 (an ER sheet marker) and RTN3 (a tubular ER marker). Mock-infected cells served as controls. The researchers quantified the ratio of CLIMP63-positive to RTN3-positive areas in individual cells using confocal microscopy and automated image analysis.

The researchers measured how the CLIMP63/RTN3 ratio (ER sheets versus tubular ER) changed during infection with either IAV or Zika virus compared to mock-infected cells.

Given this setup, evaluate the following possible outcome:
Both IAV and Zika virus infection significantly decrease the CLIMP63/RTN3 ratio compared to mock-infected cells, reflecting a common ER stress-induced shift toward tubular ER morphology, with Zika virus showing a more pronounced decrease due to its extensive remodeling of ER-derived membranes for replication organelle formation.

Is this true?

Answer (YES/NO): NO